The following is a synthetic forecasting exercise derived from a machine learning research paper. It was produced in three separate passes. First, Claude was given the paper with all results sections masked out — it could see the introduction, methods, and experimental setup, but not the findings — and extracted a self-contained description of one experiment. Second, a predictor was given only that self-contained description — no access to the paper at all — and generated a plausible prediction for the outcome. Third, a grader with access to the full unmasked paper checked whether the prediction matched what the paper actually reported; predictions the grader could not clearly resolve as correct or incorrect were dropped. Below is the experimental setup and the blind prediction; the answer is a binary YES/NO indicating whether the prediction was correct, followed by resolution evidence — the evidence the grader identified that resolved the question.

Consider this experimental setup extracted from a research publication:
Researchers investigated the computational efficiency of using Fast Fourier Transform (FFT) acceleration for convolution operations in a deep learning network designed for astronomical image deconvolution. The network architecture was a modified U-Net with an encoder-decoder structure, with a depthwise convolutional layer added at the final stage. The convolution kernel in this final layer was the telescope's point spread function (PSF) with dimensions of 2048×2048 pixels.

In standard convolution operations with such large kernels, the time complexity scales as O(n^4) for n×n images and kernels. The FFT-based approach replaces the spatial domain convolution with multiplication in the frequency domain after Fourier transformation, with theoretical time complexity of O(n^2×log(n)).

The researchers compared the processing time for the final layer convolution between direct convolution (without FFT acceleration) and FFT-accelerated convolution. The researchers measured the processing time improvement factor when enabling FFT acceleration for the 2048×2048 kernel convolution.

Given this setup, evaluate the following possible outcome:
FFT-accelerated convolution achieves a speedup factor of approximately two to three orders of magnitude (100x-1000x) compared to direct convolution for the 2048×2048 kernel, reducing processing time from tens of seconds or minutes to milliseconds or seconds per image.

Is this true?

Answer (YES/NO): NO